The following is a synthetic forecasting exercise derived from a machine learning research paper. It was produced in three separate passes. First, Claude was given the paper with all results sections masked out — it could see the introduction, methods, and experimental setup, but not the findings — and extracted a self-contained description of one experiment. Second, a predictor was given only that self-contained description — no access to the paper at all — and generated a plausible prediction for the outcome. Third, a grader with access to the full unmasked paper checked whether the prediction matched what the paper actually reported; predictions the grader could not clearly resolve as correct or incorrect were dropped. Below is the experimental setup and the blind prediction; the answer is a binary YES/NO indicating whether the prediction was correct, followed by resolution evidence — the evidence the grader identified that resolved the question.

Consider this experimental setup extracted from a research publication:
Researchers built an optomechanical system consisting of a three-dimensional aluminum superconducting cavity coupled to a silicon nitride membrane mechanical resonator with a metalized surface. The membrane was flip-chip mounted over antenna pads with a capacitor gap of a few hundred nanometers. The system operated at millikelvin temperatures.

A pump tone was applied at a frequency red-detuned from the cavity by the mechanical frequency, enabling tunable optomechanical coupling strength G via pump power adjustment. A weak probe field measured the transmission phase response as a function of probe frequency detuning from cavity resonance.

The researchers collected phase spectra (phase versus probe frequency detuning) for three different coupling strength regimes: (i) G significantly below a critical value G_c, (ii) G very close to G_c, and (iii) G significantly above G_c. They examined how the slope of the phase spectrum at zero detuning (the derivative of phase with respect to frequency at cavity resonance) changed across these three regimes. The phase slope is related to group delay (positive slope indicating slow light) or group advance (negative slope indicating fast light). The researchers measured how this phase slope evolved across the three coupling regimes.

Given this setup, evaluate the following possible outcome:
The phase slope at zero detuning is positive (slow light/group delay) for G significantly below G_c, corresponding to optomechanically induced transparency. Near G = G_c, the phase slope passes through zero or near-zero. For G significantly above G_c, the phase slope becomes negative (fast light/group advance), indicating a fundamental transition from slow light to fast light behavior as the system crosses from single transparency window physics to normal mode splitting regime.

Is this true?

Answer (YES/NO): NO